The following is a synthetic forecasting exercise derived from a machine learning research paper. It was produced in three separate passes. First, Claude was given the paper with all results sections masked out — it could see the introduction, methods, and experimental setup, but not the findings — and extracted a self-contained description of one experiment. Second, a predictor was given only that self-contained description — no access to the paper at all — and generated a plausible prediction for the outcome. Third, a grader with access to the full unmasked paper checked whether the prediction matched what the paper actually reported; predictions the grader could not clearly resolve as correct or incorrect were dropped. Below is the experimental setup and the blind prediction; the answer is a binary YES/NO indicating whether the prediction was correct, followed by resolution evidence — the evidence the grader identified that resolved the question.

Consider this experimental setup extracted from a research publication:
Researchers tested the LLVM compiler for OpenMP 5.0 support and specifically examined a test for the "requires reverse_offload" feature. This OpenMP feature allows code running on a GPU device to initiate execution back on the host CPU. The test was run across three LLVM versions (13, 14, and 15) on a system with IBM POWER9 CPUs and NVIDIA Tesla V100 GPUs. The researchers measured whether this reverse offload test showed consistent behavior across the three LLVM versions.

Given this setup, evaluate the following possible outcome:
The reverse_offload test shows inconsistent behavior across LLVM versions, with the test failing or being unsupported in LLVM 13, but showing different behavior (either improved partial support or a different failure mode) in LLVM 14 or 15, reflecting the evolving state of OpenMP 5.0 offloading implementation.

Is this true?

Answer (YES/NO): NO